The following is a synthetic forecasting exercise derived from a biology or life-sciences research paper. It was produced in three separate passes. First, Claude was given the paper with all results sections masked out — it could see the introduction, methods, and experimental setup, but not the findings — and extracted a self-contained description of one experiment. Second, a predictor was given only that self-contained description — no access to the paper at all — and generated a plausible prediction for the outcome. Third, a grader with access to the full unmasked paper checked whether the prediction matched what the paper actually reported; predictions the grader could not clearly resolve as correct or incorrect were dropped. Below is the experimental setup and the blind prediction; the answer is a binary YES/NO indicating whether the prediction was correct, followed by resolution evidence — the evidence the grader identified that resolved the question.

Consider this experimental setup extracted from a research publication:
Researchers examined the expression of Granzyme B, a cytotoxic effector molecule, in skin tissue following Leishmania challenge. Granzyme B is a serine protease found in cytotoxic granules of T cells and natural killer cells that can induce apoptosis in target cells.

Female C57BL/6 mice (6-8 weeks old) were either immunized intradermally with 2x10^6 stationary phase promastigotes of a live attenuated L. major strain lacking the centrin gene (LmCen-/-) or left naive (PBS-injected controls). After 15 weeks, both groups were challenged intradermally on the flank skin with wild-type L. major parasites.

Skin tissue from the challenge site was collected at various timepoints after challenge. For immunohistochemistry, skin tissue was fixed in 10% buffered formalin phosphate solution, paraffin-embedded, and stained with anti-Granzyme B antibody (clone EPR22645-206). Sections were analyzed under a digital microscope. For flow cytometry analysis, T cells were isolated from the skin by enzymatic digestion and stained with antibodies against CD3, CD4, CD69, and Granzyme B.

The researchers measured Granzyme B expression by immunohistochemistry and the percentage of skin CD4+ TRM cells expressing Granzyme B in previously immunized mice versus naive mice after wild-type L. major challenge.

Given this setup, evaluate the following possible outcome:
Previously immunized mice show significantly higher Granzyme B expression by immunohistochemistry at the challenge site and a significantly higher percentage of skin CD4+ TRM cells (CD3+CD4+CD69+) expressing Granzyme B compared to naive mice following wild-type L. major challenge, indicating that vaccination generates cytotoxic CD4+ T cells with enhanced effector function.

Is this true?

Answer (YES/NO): YES